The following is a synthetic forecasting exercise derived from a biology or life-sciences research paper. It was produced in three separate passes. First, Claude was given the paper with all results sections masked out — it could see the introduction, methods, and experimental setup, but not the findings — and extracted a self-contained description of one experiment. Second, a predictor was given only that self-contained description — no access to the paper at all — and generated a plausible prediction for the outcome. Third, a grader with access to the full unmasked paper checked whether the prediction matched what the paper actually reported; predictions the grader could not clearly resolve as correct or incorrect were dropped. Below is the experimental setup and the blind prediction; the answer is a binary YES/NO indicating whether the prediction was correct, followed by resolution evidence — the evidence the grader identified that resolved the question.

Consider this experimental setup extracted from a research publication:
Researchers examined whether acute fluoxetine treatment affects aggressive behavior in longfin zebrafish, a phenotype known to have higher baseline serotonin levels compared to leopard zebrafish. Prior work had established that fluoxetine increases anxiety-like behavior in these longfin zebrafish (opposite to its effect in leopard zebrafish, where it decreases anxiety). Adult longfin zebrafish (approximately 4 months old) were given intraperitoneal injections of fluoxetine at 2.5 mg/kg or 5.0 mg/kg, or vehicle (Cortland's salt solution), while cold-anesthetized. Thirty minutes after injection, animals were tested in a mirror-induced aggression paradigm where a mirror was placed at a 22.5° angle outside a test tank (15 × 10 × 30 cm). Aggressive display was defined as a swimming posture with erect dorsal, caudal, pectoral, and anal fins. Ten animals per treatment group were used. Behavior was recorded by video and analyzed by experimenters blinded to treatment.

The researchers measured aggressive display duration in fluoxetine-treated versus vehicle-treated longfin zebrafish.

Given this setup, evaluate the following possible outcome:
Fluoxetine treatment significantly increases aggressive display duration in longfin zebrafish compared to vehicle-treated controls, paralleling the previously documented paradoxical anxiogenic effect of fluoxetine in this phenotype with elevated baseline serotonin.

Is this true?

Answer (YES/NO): NO